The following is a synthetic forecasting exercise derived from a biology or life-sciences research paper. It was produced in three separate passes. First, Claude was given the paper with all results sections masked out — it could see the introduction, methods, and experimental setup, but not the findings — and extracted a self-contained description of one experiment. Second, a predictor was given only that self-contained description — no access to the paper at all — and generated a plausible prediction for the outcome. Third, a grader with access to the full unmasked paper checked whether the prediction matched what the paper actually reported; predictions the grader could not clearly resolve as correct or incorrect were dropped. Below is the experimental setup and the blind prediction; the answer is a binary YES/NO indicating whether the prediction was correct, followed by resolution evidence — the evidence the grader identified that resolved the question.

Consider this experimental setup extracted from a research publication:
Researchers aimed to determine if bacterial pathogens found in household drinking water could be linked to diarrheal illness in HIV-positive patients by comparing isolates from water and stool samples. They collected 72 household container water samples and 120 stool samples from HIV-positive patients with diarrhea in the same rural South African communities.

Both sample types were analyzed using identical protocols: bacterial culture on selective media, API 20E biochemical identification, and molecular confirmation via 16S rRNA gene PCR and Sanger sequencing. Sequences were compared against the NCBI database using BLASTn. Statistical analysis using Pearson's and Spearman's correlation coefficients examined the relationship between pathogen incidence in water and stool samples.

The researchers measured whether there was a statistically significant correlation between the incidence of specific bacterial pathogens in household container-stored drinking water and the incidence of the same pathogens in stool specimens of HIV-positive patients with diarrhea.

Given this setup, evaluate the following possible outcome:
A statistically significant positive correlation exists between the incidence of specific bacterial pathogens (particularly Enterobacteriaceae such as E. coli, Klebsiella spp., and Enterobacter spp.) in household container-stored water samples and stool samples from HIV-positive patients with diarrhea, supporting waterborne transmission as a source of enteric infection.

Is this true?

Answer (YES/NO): YES